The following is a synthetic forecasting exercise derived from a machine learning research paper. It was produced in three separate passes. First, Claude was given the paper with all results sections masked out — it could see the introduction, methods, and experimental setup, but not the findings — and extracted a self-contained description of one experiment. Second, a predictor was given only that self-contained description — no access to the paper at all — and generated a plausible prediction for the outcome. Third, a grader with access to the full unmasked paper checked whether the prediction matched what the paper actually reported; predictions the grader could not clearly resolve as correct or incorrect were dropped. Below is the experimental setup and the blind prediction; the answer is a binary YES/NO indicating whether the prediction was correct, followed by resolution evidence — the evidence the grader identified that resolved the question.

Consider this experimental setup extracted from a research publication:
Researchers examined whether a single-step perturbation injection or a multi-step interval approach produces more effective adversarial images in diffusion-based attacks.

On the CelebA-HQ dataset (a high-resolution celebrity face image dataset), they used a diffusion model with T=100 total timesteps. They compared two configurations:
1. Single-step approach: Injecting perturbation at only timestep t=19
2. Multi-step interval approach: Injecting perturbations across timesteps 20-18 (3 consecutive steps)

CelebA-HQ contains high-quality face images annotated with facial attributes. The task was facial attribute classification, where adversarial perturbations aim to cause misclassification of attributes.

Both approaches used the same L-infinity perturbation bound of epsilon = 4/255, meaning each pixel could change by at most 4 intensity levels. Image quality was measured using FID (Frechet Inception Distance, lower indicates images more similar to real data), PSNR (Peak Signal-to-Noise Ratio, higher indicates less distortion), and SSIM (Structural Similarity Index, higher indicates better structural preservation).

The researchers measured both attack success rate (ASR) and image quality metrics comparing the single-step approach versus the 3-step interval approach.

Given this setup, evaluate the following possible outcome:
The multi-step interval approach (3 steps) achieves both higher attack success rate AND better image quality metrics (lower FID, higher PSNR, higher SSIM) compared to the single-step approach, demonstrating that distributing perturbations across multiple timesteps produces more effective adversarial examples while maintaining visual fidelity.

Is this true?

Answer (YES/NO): NO